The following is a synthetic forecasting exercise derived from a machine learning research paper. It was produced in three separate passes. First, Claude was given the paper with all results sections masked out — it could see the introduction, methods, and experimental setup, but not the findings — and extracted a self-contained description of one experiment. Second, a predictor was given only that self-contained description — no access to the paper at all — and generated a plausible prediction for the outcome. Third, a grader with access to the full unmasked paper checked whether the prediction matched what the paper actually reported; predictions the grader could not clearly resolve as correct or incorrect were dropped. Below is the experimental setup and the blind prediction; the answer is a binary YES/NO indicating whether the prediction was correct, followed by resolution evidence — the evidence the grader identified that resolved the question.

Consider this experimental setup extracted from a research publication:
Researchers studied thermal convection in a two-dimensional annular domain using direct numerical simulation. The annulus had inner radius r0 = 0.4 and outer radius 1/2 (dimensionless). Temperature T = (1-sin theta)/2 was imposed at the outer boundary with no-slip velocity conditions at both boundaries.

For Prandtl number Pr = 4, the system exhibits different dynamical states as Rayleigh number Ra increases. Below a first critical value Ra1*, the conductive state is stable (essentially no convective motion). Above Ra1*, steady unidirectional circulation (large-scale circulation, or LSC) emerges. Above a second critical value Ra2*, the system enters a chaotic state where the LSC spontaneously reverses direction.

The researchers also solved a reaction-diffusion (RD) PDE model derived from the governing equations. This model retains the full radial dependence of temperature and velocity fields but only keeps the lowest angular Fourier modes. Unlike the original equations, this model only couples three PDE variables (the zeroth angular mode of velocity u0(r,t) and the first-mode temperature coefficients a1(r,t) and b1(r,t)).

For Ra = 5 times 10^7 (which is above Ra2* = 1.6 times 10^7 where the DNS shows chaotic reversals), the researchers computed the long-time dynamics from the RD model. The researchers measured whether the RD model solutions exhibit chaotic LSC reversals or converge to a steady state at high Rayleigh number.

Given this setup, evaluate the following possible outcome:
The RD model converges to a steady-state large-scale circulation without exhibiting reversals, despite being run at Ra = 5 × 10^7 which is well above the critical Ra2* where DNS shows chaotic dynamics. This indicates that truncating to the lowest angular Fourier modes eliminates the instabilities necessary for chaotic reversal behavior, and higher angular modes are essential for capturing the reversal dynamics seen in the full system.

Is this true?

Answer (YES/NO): YES